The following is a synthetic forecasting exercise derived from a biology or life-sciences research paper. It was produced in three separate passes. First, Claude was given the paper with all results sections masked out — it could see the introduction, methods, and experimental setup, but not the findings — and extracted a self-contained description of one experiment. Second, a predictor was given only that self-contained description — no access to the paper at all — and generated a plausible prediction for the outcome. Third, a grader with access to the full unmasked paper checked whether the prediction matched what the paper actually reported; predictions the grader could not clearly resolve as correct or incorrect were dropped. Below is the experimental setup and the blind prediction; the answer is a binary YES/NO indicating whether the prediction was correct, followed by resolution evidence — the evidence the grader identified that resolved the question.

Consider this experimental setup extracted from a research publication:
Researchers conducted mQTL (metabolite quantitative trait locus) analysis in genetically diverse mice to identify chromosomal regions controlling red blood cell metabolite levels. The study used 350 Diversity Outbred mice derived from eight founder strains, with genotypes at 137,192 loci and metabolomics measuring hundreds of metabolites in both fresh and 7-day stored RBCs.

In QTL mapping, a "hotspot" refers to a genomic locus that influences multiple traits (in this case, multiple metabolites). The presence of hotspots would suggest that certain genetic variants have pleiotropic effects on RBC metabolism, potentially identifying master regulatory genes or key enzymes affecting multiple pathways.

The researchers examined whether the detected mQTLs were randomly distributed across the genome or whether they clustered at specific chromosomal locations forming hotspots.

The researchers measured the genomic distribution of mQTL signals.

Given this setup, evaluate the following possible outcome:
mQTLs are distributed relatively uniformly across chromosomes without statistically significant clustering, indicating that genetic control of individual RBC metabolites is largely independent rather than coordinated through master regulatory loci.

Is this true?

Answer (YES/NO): NO